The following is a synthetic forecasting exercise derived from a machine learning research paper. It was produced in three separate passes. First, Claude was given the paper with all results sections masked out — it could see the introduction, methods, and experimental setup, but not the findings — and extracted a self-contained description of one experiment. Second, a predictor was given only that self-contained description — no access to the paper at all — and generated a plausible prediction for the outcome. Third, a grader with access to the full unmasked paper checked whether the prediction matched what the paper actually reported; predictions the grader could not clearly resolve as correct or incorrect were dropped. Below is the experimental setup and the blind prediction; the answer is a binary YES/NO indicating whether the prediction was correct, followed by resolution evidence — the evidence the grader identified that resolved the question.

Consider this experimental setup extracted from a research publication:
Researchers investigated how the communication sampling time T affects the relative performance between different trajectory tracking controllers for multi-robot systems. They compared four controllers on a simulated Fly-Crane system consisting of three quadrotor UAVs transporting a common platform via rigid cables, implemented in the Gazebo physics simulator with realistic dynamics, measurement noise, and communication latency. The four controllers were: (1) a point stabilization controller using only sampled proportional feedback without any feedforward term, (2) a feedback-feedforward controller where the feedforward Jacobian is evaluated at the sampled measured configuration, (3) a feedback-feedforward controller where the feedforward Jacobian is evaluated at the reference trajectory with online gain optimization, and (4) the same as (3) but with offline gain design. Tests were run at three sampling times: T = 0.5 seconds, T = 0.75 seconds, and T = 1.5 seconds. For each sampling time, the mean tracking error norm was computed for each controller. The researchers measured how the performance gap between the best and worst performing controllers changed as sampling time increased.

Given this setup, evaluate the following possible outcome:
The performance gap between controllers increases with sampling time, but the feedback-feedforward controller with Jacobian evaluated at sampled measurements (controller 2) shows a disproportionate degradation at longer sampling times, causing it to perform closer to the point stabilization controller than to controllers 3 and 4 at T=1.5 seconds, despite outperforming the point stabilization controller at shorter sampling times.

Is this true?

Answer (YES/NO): YES